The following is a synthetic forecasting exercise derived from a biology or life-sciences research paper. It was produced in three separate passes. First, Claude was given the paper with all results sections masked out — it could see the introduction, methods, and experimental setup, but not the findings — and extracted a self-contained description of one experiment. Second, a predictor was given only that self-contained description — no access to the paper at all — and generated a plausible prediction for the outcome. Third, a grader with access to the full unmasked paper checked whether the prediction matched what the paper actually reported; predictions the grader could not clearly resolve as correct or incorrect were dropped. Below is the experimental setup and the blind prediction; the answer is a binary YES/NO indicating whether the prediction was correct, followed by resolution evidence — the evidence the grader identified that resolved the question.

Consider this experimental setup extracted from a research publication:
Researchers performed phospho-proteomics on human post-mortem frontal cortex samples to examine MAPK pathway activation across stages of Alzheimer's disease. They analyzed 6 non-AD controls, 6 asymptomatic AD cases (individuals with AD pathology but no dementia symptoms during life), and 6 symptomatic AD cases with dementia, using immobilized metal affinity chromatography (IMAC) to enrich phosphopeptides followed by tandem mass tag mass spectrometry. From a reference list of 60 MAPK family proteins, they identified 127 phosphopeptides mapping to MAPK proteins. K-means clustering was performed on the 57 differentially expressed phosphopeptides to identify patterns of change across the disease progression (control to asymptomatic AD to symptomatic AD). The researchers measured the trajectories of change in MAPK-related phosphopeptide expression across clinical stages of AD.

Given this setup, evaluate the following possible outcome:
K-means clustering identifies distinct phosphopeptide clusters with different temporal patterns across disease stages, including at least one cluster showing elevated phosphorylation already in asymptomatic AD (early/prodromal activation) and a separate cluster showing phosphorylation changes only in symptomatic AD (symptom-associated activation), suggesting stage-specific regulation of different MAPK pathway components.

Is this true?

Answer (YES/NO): YES